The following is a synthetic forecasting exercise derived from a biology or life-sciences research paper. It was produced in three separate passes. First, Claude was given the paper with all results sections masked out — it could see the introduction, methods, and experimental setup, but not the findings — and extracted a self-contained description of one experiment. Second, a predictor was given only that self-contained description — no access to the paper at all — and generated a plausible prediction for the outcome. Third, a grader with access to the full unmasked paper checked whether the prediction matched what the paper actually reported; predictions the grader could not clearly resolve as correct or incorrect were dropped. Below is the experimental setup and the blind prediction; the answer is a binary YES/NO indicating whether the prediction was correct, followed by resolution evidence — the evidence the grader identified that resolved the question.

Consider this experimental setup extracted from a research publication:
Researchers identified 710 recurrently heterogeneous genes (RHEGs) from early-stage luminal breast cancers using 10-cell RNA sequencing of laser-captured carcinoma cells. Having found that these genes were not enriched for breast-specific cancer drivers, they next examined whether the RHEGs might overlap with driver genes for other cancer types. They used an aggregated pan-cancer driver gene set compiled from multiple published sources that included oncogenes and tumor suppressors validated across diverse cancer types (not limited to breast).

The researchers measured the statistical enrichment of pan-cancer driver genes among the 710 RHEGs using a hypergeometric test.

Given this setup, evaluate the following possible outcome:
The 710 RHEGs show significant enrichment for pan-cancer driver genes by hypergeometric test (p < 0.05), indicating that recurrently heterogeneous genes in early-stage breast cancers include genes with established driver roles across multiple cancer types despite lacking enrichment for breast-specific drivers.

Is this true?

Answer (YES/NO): YES